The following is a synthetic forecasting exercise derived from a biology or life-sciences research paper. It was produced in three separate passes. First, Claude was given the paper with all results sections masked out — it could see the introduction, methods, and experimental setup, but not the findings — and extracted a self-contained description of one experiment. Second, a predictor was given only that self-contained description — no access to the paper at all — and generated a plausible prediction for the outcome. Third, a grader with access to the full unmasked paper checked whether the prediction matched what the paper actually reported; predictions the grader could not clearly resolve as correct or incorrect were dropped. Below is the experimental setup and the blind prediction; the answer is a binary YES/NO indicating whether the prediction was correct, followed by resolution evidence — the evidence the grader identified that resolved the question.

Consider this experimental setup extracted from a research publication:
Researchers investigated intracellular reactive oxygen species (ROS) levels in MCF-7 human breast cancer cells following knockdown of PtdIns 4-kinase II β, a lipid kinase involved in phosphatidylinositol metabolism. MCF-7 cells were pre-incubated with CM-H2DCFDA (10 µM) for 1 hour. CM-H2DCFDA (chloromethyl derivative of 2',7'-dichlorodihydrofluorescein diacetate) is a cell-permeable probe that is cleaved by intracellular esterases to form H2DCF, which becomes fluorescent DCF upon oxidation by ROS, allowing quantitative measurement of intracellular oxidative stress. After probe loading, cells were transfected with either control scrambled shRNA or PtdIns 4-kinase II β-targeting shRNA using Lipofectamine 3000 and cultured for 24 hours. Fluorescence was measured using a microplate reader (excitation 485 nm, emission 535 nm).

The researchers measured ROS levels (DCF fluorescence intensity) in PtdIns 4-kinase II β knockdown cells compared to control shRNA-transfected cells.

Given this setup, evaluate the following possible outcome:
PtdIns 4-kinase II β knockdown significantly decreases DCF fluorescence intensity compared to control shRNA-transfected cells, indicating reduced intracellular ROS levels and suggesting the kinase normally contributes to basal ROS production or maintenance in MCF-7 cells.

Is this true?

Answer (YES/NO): NO